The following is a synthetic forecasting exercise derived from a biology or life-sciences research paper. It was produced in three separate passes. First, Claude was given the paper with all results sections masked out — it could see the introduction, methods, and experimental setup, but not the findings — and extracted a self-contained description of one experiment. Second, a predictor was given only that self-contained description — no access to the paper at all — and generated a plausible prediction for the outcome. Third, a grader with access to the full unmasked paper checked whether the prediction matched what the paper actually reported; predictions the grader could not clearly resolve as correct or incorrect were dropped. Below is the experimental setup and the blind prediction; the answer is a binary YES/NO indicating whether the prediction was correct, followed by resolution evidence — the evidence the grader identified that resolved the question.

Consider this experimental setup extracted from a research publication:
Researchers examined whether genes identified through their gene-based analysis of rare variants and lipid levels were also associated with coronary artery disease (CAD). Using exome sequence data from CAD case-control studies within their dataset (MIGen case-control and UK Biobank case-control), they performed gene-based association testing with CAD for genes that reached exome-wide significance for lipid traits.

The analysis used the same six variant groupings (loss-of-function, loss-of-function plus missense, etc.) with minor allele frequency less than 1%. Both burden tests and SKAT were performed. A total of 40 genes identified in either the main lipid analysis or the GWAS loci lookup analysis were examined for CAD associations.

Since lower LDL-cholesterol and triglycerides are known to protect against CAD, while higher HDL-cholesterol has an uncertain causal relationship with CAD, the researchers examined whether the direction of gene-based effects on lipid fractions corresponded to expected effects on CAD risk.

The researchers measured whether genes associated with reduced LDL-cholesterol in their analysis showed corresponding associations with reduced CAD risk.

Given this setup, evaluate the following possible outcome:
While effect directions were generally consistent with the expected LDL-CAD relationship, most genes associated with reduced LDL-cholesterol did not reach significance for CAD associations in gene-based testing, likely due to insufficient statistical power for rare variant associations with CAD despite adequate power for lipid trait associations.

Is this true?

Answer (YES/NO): YES